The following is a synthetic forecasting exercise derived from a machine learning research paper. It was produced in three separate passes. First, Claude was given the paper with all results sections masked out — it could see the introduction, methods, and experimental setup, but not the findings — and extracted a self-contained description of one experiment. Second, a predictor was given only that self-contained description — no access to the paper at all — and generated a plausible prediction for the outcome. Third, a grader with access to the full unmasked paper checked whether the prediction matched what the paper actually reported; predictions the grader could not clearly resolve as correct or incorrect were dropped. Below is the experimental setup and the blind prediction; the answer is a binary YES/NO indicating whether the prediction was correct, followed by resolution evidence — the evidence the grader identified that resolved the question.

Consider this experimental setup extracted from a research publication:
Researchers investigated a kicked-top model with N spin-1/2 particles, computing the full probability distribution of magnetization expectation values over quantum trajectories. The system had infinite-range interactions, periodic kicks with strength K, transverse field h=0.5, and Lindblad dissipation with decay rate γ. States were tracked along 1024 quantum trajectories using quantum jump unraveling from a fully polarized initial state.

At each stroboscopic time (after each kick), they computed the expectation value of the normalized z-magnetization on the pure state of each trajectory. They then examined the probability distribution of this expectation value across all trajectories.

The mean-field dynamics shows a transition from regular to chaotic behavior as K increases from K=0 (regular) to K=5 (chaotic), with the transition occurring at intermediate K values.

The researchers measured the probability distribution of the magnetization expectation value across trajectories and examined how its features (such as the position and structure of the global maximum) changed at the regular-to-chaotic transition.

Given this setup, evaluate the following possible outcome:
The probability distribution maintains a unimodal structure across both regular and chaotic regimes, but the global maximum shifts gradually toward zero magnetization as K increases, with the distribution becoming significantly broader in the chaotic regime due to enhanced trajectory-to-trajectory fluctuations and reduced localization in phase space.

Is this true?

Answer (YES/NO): NO